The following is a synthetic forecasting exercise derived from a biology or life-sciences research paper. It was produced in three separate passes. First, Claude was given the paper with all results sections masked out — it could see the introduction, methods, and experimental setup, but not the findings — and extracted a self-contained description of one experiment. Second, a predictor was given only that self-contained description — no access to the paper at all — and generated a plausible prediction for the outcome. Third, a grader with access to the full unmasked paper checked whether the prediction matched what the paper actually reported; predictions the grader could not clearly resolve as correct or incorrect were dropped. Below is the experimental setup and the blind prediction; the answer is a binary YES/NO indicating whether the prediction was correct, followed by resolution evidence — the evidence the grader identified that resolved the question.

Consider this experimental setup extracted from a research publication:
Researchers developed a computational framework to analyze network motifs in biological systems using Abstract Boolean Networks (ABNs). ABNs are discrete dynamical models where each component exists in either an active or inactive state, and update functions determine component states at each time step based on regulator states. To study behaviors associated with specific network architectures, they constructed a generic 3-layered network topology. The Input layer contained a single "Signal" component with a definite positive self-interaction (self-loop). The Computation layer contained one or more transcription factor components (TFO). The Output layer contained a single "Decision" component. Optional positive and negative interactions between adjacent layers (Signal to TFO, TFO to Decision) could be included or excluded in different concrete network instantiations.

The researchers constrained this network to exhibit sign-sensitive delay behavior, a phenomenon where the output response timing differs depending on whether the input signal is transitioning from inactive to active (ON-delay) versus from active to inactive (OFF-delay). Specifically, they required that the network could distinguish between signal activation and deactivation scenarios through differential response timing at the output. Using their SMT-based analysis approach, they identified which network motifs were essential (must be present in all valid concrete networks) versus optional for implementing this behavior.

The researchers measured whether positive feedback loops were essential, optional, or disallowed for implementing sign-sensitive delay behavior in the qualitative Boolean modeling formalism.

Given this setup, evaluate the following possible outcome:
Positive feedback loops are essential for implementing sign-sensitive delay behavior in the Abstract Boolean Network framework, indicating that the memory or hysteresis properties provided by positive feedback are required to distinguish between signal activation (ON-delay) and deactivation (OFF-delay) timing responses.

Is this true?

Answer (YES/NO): YES